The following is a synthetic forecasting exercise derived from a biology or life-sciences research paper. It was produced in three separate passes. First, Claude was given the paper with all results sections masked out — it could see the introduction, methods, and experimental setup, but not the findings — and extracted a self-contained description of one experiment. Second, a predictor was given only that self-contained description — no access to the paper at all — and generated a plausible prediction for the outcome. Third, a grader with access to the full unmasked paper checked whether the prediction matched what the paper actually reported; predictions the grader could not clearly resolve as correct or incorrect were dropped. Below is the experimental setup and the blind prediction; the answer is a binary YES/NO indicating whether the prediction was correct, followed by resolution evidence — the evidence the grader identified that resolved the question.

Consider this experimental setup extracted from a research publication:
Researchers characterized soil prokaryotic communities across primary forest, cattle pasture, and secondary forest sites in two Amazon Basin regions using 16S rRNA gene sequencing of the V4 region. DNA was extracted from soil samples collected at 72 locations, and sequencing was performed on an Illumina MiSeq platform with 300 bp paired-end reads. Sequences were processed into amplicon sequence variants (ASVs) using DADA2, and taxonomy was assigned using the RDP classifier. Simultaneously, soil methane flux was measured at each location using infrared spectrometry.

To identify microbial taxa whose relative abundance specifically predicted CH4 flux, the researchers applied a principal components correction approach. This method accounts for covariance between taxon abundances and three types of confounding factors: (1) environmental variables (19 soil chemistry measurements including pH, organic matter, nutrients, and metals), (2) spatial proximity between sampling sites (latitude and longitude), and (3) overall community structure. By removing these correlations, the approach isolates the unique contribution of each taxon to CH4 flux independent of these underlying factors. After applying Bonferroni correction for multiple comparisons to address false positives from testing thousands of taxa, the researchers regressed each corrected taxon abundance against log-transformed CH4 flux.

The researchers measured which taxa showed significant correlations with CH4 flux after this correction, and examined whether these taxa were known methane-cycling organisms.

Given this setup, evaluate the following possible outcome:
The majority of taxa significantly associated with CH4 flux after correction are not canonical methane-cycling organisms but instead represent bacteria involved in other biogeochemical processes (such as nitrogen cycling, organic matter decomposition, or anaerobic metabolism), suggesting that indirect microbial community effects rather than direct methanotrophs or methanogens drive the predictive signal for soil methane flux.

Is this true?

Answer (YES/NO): NO